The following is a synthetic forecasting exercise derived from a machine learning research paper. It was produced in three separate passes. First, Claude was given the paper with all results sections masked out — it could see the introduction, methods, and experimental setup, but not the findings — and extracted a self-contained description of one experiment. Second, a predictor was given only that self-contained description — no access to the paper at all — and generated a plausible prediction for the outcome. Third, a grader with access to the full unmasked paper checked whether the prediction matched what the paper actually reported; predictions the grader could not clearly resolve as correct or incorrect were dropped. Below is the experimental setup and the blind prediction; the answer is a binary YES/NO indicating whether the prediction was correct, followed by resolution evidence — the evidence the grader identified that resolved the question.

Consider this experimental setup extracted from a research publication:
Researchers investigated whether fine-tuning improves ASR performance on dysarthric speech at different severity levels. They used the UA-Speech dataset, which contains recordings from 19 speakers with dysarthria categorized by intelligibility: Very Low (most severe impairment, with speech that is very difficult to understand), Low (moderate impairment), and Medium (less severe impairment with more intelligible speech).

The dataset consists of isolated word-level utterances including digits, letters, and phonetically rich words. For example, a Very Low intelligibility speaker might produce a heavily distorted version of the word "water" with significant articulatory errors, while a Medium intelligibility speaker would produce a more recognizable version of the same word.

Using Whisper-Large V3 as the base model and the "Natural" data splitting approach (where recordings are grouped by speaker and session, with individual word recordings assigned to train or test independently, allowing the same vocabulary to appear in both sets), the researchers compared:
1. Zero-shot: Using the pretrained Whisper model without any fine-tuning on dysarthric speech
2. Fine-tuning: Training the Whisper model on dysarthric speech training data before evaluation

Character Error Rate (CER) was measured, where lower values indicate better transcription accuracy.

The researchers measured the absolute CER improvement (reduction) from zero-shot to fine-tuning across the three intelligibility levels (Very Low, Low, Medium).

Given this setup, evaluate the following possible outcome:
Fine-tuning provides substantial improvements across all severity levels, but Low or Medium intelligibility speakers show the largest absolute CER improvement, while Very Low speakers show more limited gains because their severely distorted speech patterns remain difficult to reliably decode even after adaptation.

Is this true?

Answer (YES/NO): NO